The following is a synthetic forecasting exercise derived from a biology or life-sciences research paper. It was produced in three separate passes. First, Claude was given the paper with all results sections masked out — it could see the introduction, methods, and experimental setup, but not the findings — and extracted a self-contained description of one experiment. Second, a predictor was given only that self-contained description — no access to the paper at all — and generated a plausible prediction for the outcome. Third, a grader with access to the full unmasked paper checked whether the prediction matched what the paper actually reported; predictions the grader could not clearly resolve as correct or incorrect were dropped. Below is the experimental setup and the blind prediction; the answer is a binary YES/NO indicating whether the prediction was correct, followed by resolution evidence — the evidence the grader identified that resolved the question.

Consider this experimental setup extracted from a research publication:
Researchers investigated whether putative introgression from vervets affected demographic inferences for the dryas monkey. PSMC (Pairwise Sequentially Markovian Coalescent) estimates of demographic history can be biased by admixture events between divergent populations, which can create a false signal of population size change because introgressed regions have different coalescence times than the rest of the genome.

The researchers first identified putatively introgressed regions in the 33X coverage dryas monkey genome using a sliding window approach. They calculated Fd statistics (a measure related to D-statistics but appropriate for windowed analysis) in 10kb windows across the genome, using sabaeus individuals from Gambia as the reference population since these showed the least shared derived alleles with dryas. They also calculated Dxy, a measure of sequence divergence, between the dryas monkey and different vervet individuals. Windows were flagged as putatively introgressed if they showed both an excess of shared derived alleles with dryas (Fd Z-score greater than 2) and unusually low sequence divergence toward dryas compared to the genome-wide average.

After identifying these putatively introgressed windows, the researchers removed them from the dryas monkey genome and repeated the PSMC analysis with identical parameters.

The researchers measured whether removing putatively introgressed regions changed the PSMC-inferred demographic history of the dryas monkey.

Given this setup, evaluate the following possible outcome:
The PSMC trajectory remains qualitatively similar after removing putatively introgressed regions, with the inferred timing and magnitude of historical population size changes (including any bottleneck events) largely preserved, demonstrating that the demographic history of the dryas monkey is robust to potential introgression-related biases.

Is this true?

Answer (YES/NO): YES